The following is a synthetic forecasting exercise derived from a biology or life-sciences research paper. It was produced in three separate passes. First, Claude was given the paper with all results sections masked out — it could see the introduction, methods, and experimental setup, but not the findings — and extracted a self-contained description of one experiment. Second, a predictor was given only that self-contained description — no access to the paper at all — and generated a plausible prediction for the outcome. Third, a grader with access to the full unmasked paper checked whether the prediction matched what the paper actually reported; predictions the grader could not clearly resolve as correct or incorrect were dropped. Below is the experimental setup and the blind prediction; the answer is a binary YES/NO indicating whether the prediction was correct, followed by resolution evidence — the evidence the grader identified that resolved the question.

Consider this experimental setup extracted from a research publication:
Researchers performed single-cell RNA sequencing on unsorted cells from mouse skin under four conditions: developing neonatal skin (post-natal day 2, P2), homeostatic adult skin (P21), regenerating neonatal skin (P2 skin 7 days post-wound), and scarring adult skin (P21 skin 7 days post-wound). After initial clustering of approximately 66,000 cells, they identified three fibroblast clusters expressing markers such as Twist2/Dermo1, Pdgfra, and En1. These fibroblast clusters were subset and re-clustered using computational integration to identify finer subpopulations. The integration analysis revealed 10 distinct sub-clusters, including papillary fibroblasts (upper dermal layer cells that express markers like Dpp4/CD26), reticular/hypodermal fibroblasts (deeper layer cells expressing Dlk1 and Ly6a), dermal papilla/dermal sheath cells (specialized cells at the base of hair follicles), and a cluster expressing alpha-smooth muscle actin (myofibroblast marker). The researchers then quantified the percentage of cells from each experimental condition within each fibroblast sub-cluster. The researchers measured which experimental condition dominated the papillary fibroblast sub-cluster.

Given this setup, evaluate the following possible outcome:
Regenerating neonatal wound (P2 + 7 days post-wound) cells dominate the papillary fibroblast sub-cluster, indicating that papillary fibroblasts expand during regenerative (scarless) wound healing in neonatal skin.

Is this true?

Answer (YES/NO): NO